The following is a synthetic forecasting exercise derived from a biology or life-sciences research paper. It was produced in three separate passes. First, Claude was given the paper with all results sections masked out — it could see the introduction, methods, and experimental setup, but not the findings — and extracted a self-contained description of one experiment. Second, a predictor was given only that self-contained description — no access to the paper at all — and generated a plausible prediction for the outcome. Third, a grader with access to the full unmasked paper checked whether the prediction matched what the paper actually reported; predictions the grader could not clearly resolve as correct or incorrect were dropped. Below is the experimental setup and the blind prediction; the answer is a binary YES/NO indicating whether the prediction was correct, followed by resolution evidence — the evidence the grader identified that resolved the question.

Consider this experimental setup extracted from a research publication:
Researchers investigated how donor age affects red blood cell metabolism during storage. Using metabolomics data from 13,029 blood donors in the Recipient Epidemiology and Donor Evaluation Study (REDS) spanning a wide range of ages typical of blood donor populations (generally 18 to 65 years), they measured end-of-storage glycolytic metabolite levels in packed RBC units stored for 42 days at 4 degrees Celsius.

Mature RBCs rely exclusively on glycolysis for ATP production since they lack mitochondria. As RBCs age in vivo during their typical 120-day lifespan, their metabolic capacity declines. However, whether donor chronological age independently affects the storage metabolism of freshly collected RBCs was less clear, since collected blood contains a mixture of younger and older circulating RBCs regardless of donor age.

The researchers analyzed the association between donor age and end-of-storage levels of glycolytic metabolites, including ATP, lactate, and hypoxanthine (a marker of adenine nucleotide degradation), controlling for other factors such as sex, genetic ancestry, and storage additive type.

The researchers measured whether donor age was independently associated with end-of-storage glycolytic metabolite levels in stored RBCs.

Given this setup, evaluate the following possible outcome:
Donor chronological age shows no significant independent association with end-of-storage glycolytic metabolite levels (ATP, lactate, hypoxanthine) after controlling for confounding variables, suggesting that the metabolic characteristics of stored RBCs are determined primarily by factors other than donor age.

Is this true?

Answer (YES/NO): NO